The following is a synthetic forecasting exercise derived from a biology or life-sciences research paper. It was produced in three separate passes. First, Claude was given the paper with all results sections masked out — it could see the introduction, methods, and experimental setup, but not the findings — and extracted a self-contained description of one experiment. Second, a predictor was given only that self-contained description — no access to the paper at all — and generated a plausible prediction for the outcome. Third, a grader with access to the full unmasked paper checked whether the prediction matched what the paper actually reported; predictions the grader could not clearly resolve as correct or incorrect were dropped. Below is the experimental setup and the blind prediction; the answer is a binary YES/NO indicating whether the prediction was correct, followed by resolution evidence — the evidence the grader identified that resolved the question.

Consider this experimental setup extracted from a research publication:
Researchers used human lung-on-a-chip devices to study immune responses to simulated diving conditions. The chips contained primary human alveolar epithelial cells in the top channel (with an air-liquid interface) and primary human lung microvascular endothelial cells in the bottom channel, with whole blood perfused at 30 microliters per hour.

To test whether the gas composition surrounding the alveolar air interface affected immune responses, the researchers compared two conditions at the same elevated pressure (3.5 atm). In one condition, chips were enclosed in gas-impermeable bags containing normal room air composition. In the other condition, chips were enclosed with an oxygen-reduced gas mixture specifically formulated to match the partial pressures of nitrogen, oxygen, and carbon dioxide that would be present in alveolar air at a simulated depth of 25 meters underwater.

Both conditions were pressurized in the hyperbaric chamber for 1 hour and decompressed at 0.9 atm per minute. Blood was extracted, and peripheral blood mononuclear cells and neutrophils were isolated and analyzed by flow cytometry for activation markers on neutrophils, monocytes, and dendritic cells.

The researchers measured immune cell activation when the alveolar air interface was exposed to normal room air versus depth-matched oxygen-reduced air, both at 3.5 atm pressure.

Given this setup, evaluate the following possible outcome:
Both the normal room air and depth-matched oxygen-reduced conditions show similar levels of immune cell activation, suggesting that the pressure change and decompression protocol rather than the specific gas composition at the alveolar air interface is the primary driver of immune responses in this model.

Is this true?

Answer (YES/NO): NO